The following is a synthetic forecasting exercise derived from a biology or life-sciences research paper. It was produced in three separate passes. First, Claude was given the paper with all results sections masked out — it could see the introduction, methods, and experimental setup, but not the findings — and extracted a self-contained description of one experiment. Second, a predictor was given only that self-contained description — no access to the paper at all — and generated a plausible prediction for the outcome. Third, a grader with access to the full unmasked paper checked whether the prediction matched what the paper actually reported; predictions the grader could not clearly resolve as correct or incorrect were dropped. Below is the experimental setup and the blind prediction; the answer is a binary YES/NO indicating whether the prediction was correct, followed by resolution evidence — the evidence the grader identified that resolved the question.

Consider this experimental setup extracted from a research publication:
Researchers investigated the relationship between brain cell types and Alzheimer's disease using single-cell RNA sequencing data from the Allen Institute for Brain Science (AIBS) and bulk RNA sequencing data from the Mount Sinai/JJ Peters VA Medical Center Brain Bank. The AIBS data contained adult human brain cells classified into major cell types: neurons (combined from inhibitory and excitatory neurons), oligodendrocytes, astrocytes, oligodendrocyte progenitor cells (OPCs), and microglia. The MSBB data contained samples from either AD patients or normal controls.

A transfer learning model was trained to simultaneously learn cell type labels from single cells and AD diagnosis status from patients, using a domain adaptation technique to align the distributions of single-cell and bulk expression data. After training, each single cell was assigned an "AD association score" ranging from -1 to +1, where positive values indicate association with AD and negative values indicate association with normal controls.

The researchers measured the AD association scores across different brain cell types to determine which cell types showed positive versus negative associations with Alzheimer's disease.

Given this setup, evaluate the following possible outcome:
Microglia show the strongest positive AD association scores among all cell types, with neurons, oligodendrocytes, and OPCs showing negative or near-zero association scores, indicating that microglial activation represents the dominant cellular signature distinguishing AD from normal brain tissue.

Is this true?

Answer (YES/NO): YES